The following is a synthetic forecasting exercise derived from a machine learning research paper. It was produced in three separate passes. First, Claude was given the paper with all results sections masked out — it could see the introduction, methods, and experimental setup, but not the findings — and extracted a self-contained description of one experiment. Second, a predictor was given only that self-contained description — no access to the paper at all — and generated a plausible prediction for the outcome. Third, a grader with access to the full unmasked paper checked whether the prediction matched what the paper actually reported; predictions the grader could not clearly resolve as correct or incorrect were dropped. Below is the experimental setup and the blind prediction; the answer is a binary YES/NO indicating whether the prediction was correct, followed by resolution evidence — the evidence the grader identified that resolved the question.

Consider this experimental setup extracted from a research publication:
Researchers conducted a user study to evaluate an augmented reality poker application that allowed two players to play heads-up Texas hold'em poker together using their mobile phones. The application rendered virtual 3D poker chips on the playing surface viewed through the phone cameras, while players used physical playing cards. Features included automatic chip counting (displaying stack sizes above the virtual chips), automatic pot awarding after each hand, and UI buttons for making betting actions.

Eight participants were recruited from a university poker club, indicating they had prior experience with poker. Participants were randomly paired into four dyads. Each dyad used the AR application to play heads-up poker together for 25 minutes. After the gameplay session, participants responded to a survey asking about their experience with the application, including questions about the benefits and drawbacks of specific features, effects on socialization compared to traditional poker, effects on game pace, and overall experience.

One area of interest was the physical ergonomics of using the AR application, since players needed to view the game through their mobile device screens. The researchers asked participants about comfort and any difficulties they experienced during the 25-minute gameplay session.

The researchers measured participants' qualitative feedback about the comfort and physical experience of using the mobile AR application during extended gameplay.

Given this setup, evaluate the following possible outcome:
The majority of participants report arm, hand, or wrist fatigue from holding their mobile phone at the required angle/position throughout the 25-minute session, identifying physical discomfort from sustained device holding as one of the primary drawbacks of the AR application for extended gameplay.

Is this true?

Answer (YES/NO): NO